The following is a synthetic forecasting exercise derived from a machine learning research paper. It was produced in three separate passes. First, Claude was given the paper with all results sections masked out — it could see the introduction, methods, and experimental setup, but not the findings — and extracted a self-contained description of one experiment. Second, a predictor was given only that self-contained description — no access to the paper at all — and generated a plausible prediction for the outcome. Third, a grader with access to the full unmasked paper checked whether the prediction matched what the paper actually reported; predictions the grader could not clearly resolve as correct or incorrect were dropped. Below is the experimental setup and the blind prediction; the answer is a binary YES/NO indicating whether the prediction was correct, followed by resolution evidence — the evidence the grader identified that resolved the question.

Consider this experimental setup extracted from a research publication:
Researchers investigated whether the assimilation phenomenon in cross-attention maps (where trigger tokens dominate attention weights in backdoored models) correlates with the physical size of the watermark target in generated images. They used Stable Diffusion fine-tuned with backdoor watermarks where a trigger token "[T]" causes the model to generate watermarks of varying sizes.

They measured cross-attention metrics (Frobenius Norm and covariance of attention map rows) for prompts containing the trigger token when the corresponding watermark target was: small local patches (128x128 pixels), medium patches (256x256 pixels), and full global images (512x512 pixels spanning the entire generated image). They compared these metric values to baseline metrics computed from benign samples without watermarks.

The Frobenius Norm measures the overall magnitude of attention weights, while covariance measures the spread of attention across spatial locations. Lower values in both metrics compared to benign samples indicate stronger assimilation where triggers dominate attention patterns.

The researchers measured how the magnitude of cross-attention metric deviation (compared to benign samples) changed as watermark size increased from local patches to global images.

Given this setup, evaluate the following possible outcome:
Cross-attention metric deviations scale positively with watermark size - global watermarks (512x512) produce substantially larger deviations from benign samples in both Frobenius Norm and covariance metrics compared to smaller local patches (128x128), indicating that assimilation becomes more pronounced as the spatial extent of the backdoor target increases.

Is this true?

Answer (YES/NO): YES